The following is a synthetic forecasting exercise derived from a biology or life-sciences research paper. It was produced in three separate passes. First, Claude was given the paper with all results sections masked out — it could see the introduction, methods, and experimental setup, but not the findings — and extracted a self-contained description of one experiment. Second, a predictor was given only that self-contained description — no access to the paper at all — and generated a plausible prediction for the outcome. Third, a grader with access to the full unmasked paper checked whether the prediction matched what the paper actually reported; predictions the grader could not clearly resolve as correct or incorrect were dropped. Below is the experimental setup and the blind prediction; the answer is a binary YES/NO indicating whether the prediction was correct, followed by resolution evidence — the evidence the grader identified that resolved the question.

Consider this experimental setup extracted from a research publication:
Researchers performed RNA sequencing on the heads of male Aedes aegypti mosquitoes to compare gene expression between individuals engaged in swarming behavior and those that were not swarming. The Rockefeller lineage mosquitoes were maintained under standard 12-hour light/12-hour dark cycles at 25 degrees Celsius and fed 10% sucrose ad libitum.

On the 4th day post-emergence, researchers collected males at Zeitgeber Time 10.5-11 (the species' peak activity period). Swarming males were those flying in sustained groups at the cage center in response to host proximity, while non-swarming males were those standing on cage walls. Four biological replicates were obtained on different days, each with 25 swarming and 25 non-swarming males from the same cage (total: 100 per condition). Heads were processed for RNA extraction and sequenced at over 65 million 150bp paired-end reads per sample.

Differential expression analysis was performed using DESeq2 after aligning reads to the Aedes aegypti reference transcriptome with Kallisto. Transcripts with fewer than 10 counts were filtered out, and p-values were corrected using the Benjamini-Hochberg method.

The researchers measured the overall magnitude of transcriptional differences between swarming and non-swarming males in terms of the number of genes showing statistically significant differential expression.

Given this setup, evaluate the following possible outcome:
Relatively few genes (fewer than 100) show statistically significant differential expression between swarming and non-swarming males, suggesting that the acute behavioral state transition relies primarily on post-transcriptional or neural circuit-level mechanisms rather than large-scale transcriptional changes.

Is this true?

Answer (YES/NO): YES